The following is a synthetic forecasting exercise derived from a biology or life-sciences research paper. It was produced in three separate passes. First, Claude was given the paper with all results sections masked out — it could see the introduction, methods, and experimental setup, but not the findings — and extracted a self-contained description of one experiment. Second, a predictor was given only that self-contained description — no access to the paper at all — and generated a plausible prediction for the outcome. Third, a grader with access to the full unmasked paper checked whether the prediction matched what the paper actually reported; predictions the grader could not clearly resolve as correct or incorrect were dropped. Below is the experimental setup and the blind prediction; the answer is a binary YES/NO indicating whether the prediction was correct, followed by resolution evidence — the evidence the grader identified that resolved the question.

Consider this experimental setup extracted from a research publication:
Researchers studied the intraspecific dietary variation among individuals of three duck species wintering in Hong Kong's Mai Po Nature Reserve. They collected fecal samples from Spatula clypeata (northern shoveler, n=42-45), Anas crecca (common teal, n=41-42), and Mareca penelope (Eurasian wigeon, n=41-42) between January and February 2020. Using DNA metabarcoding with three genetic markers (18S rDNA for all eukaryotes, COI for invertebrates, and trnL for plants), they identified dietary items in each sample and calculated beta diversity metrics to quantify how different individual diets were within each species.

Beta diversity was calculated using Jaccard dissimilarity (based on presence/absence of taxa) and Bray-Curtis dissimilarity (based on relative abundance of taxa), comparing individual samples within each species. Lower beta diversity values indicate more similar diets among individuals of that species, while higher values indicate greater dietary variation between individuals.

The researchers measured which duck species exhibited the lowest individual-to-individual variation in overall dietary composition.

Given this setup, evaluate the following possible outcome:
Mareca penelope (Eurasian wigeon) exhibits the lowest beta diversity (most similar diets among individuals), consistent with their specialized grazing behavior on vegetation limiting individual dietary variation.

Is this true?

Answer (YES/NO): NO